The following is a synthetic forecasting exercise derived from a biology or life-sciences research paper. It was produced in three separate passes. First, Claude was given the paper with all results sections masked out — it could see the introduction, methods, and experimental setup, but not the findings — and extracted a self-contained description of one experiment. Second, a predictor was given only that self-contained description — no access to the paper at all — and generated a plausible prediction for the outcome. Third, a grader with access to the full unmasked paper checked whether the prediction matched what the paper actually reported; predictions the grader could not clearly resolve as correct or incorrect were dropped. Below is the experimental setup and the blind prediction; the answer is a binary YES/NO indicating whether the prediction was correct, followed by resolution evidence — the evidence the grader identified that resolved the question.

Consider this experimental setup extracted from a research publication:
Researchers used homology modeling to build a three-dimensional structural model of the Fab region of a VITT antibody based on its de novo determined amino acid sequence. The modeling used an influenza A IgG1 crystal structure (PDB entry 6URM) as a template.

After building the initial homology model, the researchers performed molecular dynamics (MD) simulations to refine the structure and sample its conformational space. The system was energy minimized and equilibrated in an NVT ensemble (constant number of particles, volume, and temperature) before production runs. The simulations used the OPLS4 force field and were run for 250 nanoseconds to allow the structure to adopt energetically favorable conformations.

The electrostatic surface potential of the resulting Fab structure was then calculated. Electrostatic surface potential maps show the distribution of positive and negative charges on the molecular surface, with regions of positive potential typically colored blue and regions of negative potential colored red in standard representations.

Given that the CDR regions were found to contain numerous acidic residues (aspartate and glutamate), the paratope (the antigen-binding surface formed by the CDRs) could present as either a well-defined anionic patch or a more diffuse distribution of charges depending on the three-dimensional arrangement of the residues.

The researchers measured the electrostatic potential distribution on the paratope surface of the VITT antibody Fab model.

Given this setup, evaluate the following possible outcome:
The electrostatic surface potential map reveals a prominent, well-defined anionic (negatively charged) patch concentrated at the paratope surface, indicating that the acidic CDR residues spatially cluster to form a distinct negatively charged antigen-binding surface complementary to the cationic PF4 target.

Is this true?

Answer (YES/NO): YES